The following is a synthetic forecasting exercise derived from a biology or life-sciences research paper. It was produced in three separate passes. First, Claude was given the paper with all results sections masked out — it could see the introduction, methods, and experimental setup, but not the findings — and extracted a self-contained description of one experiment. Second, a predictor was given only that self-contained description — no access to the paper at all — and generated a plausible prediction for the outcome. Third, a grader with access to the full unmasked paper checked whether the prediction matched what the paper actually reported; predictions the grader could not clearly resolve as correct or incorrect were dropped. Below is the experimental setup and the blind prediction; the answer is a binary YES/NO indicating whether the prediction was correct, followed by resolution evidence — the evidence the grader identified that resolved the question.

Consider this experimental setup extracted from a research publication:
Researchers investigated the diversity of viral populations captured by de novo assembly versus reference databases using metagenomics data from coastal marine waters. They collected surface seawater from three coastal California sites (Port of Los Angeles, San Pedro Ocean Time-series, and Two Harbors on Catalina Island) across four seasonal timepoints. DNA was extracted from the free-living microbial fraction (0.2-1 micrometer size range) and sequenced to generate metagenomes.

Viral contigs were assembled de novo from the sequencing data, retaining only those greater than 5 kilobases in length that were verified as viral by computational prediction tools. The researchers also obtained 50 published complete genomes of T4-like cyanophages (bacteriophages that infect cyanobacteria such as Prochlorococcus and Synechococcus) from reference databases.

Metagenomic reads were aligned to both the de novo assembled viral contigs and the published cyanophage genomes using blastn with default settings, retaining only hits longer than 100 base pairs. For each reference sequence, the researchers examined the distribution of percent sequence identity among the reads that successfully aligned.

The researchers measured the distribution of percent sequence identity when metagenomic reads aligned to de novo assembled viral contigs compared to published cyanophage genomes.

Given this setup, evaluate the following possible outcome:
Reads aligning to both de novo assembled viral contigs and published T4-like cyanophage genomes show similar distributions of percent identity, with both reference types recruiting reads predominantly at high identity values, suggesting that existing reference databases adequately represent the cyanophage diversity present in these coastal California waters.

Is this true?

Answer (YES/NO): NO